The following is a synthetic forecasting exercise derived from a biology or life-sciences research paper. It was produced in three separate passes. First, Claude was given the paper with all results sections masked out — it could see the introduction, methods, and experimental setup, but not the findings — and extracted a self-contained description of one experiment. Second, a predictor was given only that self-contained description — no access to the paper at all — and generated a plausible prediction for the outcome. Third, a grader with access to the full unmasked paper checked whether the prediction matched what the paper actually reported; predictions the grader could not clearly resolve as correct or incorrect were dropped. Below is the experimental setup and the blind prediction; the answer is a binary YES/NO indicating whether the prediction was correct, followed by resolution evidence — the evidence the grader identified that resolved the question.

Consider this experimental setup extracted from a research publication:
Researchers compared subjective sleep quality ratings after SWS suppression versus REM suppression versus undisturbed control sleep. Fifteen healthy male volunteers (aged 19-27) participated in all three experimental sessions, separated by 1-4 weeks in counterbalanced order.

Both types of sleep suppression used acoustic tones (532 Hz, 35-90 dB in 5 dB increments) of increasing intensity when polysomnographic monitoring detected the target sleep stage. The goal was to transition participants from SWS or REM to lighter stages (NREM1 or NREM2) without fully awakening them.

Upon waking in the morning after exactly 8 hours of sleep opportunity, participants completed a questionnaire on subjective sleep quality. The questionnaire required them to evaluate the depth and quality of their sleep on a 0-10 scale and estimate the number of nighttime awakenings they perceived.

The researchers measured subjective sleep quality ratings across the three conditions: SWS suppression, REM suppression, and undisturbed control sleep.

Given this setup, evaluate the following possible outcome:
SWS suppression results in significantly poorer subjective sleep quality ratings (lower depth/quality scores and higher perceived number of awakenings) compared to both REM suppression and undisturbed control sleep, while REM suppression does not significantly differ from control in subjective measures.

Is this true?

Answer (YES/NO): NO